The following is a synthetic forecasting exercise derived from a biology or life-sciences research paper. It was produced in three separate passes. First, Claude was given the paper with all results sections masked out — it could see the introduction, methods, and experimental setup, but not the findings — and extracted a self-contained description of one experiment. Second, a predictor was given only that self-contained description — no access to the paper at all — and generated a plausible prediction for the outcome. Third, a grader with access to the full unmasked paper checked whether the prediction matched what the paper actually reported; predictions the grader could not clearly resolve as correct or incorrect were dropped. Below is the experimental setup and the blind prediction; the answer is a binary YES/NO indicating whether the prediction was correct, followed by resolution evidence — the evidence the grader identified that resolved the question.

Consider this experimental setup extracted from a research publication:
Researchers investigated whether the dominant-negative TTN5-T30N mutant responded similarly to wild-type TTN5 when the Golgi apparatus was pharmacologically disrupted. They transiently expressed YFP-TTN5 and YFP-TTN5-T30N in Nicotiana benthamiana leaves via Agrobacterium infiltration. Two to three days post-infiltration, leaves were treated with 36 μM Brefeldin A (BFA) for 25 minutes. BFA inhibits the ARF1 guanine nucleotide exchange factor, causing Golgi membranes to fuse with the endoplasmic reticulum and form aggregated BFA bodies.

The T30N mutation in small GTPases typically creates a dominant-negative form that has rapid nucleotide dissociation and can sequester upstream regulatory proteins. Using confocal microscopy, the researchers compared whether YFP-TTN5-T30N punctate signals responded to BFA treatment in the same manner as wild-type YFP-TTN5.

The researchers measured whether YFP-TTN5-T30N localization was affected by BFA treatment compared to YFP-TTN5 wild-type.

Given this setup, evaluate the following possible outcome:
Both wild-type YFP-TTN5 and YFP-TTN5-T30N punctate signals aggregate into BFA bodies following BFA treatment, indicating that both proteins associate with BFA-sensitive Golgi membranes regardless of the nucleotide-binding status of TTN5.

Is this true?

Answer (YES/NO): NO